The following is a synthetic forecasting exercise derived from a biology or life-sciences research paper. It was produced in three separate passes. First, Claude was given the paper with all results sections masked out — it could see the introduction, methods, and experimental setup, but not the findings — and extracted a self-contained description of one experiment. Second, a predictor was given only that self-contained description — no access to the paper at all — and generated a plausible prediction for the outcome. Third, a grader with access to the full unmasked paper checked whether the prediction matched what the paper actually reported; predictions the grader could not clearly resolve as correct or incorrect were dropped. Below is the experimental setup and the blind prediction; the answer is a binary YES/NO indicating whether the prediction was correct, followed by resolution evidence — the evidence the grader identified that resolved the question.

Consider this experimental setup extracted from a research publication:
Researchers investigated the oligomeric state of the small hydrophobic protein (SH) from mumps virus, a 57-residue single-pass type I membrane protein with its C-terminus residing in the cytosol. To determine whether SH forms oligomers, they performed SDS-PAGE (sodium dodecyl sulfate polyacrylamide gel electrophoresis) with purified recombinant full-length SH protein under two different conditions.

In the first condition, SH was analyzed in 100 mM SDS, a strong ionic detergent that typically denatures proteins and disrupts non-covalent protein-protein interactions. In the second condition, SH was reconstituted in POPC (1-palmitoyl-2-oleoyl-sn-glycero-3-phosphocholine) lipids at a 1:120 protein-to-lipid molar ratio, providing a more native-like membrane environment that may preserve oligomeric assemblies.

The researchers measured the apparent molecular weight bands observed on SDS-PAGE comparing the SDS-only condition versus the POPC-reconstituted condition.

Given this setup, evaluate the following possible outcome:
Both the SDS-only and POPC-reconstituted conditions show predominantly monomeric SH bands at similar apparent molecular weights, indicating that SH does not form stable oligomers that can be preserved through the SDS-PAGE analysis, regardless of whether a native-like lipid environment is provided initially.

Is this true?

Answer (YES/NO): NO